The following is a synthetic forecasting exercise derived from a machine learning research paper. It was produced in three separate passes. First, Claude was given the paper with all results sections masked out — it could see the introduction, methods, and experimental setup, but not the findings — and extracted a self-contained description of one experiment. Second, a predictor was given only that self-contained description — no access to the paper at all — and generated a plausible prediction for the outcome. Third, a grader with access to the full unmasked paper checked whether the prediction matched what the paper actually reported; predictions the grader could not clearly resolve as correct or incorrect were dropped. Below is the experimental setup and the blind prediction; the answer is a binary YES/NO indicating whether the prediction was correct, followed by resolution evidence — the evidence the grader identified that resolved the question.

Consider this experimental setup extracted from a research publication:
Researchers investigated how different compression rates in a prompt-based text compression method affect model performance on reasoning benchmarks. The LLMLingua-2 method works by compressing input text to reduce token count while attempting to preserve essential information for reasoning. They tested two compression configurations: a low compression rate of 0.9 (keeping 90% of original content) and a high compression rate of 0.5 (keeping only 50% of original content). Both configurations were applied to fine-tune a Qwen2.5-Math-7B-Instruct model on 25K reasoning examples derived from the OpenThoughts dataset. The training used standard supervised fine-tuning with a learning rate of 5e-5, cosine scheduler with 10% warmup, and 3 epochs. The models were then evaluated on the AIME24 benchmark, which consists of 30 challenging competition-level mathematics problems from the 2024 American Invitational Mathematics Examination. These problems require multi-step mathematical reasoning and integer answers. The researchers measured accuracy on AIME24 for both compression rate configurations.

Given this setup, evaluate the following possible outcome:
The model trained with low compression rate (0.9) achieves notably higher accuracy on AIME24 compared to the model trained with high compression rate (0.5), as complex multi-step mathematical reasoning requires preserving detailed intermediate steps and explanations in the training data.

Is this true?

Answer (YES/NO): YES